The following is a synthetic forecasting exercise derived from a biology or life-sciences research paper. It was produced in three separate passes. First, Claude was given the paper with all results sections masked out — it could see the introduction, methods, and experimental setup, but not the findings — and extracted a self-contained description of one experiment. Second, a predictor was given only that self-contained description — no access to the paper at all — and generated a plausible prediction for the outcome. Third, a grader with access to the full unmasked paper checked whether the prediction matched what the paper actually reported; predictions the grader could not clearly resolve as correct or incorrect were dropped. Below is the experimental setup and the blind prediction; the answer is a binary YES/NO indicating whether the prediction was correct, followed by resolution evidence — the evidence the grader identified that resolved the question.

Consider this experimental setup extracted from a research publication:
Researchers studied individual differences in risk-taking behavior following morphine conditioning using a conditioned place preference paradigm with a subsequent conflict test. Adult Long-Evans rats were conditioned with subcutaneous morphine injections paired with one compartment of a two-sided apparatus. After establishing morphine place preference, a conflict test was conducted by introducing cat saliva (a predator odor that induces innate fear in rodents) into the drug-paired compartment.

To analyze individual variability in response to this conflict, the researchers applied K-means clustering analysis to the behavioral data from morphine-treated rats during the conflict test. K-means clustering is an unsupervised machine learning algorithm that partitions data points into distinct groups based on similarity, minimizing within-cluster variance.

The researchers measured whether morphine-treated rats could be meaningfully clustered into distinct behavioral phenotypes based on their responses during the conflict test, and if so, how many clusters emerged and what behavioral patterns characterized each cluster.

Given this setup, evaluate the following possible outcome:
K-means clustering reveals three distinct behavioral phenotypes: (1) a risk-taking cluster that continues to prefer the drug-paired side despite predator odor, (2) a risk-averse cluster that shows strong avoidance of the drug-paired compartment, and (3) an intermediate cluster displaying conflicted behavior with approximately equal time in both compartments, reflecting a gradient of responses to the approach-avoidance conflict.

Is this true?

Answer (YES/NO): NO